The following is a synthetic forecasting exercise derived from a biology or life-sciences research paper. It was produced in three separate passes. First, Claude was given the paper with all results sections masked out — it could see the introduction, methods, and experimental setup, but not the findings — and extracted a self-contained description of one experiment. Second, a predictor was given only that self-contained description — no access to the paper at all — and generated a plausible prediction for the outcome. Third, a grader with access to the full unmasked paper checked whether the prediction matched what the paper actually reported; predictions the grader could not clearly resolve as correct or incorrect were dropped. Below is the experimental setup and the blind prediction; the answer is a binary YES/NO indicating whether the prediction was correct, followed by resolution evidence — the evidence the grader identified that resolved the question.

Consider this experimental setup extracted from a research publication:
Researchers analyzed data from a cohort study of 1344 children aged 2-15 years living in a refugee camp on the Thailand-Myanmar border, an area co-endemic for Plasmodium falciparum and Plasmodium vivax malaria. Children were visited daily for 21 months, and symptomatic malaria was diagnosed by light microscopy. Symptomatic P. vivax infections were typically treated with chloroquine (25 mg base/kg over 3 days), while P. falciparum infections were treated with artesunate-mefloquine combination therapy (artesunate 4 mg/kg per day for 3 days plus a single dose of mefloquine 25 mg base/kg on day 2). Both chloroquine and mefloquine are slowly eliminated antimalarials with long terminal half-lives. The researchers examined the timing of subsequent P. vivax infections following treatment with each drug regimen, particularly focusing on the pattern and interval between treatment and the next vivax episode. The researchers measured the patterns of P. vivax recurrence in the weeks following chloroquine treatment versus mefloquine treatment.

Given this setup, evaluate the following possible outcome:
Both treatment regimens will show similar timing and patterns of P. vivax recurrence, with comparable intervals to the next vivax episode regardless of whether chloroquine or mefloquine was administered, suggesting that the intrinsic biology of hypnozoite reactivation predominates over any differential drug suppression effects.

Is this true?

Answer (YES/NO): NO